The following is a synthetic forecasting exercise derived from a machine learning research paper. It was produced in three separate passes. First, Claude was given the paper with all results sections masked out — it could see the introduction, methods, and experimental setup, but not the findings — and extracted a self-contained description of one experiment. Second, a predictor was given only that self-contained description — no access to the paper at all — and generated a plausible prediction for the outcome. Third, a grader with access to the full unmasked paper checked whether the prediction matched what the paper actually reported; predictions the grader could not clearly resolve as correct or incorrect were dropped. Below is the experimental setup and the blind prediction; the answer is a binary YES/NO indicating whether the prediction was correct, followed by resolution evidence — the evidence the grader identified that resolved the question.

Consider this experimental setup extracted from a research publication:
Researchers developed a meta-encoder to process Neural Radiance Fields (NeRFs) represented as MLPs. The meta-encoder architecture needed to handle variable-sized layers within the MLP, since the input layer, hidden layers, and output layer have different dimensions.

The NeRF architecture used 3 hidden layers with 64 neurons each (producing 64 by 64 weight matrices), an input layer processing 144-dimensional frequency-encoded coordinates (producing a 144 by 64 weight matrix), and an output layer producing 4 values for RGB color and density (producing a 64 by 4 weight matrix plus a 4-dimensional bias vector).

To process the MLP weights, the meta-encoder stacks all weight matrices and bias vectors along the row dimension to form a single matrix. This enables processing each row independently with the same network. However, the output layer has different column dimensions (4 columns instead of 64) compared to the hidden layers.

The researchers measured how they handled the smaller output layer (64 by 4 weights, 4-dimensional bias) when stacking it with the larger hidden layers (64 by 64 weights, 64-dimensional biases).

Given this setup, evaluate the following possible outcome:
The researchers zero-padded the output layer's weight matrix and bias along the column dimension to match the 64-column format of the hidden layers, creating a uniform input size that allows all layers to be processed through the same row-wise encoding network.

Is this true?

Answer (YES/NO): YES